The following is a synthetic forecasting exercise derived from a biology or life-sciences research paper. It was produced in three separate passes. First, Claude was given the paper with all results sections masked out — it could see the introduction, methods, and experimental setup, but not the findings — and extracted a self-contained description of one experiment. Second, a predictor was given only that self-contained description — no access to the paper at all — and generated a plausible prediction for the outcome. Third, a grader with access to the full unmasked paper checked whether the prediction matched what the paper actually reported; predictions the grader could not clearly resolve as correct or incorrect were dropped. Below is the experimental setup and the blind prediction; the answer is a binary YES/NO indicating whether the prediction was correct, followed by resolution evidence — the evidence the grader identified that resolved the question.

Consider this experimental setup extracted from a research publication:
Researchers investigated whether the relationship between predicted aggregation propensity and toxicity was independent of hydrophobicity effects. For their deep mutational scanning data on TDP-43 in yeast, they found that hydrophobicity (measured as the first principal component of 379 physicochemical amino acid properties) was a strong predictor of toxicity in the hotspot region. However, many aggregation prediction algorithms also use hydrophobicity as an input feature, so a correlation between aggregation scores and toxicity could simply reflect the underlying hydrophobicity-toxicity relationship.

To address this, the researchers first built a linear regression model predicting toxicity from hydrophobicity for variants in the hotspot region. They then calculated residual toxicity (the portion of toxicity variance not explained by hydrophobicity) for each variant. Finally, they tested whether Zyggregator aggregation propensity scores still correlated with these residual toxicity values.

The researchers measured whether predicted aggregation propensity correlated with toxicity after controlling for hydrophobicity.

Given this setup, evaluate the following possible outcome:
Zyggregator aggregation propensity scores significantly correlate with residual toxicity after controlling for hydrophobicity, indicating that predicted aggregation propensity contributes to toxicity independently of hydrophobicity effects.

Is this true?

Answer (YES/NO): YES